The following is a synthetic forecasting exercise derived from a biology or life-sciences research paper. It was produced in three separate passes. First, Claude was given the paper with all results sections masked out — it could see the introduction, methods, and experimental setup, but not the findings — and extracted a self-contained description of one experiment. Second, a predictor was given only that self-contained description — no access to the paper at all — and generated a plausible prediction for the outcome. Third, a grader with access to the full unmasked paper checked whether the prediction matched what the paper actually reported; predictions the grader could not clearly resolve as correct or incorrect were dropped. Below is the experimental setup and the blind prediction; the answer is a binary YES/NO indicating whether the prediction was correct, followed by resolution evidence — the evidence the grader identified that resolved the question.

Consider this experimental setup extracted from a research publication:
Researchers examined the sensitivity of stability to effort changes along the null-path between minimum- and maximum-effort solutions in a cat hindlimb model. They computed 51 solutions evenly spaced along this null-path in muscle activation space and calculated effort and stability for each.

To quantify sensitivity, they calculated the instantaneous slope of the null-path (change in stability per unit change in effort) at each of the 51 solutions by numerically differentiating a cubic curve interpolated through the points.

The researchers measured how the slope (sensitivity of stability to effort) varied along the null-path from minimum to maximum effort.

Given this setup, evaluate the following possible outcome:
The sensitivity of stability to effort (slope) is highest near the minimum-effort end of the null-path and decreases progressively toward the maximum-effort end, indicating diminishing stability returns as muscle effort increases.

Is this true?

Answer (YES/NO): YES